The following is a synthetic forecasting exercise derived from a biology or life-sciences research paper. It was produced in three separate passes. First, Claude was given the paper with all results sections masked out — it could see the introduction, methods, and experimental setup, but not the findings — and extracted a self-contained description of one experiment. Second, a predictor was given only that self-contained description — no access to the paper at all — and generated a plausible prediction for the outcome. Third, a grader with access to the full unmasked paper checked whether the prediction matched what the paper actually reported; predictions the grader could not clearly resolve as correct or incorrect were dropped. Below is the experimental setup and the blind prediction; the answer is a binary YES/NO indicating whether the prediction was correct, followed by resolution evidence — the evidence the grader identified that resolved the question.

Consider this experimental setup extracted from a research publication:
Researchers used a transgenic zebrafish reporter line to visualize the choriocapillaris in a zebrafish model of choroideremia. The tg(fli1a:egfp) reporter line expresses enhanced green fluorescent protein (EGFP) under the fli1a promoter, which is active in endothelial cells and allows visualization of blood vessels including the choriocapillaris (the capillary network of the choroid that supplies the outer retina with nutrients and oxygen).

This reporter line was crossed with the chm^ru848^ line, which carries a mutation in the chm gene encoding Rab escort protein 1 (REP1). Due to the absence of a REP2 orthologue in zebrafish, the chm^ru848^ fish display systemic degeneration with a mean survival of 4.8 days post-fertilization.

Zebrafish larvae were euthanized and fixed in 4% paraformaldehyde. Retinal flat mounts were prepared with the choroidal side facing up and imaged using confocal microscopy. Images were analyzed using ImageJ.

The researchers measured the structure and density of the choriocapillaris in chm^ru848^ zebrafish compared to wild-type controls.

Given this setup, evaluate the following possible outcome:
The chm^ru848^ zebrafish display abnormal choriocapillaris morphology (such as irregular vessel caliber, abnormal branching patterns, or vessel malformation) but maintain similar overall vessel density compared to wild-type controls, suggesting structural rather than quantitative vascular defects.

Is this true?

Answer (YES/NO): YES